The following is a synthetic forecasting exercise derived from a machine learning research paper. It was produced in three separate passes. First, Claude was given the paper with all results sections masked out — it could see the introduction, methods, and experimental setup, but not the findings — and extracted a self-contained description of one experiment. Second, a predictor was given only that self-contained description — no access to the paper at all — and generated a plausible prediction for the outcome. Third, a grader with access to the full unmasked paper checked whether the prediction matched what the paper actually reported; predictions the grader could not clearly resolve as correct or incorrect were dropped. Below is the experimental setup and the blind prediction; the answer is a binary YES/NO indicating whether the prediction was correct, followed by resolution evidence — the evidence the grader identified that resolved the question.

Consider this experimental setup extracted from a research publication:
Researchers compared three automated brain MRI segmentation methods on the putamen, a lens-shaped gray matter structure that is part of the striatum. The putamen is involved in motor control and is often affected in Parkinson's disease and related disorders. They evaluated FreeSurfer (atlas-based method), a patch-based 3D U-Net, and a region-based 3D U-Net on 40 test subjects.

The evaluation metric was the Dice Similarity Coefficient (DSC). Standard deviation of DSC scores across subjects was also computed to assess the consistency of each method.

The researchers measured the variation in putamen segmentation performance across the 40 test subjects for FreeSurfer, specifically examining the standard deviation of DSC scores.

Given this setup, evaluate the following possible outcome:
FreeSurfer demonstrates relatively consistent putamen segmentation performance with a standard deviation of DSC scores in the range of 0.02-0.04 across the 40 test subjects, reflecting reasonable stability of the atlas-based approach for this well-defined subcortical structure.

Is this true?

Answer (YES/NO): NO